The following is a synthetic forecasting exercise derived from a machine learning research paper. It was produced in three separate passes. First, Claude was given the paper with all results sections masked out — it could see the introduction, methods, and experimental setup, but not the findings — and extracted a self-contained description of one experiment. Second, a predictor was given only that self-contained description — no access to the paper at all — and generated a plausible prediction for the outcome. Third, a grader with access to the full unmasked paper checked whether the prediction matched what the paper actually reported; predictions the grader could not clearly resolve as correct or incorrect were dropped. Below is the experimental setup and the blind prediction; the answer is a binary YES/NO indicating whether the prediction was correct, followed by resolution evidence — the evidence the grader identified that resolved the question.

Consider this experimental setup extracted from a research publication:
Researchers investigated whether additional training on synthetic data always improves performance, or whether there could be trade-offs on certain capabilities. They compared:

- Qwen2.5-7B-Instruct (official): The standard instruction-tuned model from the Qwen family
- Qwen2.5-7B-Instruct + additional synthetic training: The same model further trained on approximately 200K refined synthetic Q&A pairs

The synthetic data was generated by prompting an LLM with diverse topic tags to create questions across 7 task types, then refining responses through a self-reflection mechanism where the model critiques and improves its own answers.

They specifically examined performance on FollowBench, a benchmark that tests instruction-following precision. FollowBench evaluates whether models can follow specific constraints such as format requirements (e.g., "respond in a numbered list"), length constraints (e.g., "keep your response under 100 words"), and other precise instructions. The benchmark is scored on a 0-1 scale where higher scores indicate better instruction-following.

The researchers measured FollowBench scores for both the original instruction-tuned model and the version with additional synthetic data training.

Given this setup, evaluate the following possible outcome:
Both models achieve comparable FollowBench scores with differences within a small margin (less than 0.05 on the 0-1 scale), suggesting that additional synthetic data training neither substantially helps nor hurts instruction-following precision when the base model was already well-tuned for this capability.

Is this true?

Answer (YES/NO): YES